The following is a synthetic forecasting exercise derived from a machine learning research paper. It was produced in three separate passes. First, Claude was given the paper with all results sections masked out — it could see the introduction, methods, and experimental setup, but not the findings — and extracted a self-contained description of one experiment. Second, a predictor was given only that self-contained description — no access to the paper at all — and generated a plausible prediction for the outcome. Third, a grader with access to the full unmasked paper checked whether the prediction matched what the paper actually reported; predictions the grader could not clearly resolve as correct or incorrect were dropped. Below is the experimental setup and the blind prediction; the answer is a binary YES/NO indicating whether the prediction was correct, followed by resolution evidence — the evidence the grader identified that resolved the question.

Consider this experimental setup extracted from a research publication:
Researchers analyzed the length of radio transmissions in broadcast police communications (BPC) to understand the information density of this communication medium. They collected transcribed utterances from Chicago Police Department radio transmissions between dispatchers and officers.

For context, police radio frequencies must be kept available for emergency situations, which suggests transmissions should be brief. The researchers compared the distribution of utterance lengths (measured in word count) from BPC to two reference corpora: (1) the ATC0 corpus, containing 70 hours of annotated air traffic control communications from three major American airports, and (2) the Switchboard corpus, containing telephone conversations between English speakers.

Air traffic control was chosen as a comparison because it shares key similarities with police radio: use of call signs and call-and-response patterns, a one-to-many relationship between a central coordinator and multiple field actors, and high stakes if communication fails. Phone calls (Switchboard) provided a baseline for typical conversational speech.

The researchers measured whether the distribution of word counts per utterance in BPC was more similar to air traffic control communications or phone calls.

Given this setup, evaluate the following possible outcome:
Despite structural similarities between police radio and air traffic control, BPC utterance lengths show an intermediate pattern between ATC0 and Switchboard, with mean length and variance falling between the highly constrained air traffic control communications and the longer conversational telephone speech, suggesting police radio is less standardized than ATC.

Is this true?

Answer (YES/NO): NO